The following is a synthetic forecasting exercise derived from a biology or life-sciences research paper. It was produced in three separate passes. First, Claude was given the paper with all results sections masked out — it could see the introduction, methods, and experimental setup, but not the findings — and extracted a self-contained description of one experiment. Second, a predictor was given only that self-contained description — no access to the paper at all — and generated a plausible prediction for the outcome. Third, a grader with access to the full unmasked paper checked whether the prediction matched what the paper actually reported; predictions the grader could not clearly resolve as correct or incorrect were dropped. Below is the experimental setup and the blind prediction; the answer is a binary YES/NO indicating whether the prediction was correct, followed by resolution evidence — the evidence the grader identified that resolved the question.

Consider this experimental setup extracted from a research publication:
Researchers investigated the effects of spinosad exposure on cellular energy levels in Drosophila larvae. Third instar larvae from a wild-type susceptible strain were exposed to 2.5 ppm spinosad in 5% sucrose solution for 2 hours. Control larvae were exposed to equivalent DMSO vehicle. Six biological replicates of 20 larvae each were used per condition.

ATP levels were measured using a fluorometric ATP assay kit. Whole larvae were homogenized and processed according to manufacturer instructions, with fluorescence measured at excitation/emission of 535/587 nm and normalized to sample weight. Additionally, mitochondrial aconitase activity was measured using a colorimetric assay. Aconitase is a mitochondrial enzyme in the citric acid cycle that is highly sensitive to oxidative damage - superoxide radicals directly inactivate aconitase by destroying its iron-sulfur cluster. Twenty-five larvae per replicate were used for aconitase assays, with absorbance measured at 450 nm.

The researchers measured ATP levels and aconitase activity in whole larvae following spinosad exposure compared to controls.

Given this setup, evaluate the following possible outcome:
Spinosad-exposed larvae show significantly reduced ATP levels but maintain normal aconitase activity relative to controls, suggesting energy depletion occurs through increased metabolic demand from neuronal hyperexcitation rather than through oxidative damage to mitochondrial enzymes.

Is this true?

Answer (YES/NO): NO